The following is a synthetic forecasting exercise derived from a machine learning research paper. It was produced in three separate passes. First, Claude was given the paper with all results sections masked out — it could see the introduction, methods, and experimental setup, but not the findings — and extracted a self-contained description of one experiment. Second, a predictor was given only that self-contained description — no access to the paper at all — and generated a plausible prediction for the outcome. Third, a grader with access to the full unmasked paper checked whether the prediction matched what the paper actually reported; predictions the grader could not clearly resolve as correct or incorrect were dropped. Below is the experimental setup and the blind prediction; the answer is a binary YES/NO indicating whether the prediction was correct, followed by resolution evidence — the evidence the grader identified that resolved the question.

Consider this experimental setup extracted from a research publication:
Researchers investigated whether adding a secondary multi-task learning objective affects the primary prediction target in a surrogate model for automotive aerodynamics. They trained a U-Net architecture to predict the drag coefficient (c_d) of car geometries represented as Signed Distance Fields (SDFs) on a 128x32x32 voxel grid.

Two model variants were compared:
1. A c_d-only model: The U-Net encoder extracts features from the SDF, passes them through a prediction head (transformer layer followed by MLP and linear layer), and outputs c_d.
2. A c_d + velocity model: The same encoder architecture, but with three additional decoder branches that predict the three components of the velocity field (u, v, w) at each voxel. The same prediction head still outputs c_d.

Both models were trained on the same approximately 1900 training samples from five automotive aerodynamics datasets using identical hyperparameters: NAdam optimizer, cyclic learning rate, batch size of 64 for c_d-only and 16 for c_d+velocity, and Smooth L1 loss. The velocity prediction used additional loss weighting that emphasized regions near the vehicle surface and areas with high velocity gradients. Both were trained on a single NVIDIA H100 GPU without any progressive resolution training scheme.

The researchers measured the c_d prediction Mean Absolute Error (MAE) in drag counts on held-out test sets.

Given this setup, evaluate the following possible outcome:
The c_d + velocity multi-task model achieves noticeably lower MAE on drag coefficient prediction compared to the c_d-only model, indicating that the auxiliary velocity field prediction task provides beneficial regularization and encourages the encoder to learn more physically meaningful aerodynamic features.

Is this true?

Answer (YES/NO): YES